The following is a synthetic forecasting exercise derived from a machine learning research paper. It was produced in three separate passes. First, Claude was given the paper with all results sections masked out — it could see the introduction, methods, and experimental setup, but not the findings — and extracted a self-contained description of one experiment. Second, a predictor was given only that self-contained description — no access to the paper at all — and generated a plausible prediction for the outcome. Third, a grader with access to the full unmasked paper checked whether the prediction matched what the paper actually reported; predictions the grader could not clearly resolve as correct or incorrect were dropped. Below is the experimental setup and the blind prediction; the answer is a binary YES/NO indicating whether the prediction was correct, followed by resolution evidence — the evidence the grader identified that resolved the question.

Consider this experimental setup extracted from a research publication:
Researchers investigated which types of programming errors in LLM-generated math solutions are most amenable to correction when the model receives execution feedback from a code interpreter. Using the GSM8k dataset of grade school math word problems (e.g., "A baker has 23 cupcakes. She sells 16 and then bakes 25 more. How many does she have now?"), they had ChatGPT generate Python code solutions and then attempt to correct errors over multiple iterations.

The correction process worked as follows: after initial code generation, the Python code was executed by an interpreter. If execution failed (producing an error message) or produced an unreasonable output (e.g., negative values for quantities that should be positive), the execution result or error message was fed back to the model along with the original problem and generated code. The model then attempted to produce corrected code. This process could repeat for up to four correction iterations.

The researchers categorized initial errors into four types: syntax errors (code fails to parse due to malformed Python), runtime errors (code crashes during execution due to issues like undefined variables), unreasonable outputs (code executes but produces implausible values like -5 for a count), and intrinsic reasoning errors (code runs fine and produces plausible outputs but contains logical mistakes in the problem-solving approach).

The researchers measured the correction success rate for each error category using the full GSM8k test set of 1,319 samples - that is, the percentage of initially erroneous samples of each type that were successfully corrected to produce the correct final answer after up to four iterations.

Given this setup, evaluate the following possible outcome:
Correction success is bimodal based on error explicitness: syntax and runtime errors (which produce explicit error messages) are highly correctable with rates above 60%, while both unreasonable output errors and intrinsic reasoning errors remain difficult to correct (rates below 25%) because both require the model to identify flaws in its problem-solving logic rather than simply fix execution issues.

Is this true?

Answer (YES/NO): NO